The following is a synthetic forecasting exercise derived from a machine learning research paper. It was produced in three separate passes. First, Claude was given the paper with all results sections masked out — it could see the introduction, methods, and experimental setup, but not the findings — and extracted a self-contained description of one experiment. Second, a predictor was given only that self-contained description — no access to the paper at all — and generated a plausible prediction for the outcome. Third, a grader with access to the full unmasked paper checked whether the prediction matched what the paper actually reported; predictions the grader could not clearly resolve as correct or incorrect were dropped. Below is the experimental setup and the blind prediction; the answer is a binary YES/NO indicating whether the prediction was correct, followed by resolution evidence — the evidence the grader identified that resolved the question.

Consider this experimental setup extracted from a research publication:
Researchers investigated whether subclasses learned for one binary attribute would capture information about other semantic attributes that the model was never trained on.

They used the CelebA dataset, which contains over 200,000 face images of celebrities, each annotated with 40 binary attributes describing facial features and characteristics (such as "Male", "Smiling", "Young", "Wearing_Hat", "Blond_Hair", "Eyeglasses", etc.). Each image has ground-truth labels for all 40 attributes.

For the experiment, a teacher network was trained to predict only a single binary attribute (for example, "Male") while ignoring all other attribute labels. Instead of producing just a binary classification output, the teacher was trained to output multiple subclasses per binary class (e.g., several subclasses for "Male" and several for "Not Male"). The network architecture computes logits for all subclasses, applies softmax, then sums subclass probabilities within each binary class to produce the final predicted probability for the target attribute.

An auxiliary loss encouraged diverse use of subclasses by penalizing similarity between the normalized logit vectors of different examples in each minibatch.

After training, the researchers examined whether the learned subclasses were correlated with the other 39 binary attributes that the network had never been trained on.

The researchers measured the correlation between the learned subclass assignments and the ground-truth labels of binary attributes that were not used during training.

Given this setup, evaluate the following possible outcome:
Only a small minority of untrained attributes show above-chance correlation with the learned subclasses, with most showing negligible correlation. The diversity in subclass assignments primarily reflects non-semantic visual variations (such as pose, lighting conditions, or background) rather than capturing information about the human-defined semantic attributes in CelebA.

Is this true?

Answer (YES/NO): NO